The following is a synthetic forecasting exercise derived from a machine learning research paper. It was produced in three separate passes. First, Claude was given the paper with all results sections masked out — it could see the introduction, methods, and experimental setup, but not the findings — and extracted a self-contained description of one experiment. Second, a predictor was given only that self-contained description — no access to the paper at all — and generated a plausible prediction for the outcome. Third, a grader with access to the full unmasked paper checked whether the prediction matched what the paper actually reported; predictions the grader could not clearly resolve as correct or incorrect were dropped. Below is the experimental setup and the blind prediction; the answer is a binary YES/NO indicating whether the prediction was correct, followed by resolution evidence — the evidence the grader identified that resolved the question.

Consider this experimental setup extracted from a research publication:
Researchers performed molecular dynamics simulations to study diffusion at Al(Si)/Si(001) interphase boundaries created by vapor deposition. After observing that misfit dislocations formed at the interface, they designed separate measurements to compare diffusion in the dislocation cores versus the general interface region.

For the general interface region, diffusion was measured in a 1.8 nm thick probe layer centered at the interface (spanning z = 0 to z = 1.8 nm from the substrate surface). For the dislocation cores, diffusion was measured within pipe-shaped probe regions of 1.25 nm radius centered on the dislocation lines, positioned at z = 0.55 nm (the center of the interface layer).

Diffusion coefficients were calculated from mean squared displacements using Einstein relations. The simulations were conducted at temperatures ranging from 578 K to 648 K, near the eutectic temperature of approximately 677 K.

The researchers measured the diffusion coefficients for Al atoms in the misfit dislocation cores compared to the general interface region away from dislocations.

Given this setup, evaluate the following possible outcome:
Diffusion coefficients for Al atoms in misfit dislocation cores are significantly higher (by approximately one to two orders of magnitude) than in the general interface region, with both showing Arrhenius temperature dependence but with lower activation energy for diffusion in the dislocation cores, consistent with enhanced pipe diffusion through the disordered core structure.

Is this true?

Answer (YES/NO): NO